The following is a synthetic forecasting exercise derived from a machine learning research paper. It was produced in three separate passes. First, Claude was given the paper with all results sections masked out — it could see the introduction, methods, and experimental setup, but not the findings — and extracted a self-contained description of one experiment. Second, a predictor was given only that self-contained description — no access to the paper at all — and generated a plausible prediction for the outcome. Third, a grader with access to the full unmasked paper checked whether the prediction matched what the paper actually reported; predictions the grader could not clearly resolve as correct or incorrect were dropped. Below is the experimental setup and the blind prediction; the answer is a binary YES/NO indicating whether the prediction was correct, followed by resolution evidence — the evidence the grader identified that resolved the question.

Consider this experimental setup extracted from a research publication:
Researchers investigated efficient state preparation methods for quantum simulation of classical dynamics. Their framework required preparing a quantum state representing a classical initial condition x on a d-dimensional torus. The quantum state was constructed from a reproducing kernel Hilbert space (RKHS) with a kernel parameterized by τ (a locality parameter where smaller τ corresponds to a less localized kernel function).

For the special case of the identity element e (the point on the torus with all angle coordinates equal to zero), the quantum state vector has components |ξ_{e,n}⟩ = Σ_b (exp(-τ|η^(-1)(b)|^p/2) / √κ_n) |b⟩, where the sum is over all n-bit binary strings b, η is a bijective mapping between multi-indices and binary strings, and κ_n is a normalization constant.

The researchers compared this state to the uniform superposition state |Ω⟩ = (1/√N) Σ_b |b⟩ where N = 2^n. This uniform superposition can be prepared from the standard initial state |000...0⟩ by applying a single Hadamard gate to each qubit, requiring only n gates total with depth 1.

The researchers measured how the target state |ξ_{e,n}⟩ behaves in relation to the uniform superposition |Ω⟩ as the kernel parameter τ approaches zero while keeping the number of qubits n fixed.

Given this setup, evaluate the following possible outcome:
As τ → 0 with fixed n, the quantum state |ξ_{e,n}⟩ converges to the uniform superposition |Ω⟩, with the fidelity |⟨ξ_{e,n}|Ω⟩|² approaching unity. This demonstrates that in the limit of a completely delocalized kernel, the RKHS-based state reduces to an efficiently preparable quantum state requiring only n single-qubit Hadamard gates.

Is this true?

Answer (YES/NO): YES